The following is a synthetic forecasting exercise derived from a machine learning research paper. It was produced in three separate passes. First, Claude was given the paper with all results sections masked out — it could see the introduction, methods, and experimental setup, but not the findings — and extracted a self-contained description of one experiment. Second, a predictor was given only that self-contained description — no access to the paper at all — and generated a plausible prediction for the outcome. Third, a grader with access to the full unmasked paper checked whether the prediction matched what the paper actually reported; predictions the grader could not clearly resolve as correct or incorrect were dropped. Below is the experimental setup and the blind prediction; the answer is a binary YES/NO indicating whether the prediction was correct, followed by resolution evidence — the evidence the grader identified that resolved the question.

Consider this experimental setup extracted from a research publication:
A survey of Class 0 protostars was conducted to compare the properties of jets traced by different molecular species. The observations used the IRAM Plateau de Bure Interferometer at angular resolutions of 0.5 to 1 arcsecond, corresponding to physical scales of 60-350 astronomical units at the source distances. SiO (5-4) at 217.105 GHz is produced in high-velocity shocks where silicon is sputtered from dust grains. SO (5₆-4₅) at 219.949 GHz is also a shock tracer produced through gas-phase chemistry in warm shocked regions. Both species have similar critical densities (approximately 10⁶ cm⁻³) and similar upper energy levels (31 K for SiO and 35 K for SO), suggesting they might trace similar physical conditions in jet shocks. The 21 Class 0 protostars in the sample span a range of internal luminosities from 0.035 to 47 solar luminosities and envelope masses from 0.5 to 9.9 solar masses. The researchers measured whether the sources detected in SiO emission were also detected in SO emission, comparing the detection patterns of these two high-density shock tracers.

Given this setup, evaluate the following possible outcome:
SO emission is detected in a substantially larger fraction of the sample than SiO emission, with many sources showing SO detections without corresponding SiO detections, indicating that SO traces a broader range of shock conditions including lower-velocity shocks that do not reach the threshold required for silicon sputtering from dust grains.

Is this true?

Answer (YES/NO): NO